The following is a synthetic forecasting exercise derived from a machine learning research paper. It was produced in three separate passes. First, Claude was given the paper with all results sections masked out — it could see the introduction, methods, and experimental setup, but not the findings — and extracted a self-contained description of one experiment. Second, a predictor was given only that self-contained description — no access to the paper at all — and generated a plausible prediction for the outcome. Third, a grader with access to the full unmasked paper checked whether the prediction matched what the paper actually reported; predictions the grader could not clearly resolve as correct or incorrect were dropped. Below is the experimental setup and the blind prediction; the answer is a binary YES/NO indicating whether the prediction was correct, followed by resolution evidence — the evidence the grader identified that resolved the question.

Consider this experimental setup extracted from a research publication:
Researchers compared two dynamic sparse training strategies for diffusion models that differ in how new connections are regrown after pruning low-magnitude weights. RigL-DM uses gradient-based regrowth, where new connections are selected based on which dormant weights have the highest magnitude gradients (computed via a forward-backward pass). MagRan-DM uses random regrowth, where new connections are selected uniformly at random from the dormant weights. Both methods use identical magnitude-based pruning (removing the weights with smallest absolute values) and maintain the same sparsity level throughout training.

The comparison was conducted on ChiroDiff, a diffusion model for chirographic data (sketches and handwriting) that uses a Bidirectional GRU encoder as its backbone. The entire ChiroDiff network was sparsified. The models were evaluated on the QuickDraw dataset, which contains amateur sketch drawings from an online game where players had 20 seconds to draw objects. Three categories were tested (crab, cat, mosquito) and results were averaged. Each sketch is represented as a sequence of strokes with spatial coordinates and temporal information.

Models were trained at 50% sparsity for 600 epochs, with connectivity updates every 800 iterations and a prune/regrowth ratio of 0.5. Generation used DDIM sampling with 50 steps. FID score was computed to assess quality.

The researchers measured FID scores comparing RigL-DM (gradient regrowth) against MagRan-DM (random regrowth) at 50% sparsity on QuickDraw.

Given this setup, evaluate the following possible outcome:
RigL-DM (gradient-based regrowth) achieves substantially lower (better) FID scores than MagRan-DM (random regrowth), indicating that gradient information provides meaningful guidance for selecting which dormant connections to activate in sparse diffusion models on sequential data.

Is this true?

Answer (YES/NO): NO